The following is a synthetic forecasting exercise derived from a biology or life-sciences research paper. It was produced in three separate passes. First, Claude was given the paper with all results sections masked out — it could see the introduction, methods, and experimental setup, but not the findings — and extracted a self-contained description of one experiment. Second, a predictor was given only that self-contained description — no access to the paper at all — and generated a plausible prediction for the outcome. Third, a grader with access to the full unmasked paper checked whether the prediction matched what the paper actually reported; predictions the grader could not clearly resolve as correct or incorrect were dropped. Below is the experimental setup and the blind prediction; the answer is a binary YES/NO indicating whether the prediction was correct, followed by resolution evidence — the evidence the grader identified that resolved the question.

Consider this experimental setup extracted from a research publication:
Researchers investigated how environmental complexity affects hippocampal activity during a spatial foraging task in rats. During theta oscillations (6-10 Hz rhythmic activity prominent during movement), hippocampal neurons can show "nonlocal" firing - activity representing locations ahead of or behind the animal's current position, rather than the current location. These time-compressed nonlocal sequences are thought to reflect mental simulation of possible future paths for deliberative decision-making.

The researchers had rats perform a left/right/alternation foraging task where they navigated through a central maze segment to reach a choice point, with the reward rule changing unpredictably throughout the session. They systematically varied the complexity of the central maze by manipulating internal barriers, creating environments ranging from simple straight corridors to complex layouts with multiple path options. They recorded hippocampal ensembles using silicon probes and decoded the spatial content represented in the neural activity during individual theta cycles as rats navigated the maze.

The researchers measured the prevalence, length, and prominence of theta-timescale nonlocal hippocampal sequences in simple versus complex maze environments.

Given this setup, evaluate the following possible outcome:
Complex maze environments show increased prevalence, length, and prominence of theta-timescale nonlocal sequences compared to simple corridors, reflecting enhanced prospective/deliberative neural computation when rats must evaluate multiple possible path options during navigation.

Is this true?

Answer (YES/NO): NO